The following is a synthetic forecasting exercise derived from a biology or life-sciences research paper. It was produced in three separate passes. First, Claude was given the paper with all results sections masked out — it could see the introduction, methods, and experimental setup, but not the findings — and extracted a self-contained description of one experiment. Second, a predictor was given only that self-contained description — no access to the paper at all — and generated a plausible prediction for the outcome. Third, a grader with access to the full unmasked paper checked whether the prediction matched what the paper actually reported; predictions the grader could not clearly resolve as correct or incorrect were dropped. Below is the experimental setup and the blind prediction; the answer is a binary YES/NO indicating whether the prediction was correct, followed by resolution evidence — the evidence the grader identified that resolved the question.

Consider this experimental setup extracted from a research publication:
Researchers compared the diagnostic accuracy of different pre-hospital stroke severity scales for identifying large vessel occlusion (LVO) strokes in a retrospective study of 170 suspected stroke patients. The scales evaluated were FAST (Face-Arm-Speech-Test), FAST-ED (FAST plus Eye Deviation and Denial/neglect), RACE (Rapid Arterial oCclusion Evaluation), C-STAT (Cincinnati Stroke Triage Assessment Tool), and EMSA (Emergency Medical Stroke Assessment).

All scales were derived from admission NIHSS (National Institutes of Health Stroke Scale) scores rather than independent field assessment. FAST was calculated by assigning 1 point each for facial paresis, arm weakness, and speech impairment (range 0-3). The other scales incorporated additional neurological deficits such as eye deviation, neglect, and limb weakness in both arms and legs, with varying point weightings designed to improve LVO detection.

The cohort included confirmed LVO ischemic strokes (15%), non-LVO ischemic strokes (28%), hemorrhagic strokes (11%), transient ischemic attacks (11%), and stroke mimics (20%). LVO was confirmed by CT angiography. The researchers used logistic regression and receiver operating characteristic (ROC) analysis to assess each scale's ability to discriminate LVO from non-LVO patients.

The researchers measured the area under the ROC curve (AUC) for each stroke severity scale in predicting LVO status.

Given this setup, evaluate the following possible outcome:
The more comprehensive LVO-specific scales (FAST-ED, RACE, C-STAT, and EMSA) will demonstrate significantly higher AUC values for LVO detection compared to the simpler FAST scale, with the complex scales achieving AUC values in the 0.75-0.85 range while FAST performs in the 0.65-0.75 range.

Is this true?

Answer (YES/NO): NO